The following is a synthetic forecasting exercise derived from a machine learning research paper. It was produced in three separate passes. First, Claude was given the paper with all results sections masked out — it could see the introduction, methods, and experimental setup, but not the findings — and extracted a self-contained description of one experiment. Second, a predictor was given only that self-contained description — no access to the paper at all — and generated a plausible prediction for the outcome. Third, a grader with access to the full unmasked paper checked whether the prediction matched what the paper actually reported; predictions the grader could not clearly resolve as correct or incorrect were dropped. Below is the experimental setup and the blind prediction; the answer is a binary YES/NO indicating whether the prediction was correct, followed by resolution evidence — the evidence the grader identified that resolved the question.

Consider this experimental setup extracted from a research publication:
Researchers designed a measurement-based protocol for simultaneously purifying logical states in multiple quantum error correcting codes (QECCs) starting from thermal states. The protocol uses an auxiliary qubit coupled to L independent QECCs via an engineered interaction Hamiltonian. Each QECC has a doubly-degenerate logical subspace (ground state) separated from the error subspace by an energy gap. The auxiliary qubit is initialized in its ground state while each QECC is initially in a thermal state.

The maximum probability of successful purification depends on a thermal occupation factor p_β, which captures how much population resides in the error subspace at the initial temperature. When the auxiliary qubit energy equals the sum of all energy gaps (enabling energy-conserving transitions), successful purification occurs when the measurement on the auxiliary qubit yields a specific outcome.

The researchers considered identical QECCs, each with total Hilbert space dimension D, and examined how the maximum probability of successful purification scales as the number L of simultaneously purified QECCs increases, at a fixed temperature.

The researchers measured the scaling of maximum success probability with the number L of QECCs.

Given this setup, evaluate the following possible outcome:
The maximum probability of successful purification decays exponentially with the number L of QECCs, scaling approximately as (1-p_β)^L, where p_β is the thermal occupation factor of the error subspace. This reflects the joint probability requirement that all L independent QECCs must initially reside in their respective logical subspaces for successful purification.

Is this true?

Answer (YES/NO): NO